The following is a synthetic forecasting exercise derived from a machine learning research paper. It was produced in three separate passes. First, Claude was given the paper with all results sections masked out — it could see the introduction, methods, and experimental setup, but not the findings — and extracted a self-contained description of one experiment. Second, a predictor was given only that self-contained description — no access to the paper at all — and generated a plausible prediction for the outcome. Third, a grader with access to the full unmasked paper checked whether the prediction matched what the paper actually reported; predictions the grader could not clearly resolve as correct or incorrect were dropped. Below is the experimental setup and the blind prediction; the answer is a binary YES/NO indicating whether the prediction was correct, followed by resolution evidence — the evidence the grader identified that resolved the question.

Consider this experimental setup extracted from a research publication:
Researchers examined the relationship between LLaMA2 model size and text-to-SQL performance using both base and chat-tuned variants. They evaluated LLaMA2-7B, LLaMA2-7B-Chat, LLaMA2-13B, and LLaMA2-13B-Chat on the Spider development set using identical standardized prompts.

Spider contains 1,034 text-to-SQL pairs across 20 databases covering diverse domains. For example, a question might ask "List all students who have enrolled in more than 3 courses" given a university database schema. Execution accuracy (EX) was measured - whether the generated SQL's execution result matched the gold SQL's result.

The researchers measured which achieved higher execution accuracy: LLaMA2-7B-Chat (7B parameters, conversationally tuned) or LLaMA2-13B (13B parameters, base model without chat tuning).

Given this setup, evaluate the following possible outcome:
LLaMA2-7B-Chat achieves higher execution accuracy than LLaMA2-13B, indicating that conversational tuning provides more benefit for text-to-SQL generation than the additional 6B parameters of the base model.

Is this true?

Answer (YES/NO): NO